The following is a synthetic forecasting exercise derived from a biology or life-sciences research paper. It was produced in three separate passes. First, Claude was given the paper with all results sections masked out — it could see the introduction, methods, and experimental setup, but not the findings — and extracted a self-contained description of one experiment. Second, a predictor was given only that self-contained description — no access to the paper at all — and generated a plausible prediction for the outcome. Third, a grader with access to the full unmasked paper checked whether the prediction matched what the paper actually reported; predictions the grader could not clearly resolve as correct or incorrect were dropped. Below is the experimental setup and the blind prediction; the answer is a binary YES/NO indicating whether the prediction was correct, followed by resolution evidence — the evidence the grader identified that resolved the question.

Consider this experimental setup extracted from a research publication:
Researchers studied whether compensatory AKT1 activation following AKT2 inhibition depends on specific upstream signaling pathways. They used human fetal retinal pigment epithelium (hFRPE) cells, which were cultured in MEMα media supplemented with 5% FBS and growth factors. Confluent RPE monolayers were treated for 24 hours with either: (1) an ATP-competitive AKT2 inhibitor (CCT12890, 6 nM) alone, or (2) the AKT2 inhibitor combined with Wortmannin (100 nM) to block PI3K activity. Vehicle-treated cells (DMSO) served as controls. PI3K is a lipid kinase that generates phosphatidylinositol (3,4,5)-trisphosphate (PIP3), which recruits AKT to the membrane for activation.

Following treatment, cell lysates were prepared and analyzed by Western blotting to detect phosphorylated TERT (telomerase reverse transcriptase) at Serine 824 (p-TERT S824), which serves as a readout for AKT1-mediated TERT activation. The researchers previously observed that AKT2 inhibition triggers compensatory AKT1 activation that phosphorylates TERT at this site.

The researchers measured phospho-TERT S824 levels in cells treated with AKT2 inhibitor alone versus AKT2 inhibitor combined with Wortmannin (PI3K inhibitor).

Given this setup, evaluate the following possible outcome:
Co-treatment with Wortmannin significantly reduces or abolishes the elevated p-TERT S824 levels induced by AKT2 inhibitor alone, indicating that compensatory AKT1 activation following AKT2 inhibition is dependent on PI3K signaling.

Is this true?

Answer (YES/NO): YES